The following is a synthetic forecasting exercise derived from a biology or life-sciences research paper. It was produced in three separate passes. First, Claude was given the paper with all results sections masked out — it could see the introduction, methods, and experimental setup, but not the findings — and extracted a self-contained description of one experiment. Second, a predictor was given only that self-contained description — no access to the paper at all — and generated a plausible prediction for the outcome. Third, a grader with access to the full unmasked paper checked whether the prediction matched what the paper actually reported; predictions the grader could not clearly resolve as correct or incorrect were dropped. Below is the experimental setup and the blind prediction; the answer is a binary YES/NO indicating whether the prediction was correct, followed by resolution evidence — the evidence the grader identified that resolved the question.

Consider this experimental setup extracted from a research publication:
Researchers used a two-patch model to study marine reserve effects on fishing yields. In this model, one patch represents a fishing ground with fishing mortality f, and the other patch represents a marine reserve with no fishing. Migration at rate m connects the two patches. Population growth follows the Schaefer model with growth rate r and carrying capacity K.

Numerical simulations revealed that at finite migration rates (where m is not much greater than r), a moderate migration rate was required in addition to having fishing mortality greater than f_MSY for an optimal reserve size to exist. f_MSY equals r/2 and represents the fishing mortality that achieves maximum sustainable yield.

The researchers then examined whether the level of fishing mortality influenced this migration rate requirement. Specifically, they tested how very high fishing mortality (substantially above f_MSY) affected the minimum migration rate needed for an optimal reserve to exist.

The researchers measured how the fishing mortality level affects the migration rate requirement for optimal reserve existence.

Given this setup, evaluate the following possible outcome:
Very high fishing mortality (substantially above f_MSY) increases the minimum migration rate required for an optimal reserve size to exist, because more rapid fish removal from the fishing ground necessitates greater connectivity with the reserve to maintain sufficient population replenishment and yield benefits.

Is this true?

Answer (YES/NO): NO